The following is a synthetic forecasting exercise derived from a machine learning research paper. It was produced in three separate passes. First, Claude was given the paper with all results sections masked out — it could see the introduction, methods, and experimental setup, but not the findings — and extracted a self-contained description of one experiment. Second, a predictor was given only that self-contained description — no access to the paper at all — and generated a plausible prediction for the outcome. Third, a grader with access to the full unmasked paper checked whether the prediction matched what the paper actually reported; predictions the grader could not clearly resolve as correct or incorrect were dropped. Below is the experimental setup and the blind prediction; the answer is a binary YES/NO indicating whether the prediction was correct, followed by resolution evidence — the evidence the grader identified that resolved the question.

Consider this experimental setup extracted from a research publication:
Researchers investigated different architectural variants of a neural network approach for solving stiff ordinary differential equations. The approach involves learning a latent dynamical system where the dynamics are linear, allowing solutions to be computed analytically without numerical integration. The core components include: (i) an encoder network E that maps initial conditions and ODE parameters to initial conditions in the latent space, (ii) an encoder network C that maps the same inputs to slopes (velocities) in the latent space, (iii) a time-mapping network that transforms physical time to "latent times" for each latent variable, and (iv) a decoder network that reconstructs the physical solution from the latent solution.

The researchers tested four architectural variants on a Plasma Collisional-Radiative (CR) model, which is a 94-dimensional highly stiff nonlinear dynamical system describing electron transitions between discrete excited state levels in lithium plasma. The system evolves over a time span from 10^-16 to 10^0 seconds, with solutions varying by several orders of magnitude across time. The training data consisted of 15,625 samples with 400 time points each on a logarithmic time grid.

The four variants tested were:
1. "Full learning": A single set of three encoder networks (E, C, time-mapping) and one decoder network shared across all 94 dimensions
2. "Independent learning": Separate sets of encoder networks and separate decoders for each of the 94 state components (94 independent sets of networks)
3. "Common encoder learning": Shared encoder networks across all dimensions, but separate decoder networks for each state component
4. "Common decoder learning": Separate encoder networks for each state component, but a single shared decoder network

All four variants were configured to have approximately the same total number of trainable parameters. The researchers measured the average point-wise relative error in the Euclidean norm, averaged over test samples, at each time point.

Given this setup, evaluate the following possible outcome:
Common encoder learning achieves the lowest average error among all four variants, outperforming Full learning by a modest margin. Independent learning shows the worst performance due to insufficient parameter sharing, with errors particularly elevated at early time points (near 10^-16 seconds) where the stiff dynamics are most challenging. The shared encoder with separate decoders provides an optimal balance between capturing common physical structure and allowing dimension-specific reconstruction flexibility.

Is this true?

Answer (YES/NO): NO